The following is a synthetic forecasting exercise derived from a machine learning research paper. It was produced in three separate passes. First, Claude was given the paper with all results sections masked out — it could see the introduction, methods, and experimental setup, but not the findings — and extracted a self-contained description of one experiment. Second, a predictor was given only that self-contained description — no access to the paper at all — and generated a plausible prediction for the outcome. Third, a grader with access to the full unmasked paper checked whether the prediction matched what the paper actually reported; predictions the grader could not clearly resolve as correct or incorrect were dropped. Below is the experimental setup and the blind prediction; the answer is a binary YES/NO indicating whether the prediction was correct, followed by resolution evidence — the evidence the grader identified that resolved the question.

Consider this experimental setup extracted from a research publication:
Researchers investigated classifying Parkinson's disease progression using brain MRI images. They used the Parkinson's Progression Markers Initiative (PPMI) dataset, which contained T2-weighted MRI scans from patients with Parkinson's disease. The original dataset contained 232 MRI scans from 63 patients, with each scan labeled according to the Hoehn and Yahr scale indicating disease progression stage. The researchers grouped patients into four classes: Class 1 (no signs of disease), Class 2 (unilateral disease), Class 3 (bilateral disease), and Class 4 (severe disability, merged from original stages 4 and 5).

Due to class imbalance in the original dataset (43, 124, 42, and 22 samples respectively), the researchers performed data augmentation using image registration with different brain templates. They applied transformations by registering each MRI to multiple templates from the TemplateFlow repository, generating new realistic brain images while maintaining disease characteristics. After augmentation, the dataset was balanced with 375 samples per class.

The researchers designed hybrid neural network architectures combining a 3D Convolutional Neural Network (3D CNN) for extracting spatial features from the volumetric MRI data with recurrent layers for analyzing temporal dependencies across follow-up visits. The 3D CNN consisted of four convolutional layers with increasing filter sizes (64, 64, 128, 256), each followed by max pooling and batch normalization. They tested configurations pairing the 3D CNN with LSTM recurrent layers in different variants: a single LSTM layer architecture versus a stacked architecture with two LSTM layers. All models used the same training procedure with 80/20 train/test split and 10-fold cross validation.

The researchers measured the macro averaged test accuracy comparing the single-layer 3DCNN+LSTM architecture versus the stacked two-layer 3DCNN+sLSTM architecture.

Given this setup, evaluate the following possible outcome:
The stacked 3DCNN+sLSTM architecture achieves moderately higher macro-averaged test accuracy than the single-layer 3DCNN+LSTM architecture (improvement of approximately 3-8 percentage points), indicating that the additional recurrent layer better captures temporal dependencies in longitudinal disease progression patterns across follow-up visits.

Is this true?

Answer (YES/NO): NO